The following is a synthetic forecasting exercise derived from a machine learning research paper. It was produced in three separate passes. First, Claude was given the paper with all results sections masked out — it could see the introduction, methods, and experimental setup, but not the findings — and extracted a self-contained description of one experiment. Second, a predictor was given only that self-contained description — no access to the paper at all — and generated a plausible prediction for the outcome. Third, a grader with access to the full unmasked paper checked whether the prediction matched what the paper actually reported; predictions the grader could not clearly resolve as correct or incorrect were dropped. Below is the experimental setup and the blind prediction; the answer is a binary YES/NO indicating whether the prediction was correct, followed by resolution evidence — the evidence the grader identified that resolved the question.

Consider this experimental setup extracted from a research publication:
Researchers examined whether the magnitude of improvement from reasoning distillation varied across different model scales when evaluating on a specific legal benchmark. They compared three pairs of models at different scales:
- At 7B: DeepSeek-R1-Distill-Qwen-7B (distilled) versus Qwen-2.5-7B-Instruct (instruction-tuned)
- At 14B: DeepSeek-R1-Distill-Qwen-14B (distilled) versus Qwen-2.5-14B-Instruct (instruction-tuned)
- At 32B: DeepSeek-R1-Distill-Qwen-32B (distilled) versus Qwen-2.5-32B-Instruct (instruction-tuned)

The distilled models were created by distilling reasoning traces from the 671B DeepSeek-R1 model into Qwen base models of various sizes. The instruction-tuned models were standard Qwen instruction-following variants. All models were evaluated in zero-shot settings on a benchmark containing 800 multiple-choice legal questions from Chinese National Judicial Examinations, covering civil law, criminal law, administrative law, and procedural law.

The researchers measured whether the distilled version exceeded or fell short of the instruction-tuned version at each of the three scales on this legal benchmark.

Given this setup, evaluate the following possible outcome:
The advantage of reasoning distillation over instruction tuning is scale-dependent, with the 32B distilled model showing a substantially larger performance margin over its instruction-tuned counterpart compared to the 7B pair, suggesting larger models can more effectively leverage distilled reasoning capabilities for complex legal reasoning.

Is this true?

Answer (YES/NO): NO